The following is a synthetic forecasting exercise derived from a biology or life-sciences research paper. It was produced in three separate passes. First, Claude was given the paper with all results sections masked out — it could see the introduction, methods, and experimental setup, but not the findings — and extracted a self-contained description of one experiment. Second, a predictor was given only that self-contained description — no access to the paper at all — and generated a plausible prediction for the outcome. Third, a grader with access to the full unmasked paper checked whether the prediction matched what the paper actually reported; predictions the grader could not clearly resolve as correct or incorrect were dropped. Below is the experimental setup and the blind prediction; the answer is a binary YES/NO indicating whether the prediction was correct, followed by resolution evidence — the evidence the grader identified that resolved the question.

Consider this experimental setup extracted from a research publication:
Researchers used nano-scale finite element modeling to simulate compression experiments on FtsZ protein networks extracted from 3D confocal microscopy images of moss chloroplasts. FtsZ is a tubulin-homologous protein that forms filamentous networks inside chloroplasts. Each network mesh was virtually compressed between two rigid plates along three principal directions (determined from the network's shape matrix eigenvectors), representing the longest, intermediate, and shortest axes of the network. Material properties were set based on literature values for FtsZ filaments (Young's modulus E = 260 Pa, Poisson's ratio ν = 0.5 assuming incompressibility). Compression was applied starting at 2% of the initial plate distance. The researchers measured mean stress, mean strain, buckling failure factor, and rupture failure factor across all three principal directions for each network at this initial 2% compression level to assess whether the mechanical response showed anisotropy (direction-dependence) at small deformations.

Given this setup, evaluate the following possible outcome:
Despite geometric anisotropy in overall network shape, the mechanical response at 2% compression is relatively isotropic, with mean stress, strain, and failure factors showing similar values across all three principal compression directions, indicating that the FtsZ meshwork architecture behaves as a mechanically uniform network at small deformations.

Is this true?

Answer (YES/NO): NO